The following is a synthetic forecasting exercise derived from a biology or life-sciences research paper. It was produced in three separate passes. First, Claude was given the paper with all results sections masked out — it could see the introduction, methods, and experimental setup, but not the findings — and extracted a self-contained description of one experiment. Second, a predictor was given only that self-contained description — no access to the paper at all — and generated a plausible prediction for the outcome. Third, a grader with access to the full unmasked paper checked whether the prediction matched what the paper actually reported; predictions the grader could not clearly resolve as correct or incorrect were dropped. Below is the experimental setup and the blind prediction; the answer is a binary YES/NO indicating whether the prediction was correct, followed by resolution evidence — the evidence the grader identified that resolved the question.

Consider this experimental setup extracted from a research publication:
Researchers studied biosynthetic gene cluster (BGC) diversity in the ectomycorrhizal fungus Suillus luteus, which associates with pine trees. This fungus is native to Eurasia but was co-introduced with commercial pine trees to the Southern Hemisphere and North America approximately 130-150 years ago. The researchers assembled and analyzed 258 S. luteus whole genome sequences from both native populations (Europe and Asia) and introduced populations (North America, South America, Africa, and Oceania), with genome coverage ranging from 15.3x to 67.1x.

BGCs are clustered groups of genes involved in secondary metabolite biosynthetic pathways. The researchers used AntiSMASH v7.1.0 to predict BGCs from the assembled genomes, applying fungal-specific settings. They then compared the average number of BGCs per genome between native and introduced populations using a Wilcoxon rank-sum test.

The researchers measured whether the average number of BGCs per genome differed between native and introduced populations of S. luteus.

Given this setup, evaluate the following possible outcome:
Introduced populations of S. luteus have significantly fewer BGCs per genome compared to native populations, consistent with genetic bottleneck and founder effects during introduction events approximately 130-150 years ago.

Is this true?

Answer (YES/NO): NO